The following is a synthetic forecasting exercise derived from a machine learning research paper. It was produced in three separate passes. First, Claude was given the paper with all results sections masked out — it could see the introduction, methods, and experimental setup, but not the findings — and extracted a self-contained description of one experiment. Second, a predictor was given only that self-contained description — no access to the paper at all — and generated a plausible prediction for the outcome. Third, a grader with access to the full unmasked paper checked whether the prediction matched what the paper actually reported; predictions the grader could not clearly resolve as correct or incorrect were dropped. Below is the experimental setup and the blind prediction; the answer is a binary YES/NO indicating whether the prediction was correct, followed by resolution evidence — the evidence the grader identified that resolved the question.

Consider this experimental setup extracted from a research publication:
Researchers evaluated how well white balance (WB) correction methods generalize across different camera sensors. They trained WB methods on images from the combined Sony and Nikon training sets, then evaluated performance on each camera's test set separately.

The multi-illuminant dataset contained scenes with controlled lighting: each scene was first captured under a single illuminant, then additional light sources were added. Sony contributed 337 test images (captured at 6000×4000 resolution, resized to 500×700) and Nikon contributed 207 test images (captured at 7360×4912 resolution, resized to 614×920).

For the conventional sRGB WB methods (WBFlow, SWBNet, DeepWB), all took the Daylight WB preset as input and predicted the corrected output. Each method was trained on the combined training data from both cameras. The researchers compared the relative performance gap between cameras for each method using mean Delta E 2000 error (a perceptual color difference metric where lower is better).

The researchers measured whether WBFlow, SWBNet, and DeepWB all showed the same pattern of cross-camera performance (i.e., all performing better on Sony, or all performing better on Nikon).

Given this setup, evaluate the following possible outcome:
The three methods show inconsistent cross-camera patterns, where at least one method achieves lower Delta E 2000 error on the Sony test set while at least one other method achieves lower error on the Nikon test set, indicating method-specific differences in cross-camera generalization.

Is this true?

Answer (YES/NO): NO